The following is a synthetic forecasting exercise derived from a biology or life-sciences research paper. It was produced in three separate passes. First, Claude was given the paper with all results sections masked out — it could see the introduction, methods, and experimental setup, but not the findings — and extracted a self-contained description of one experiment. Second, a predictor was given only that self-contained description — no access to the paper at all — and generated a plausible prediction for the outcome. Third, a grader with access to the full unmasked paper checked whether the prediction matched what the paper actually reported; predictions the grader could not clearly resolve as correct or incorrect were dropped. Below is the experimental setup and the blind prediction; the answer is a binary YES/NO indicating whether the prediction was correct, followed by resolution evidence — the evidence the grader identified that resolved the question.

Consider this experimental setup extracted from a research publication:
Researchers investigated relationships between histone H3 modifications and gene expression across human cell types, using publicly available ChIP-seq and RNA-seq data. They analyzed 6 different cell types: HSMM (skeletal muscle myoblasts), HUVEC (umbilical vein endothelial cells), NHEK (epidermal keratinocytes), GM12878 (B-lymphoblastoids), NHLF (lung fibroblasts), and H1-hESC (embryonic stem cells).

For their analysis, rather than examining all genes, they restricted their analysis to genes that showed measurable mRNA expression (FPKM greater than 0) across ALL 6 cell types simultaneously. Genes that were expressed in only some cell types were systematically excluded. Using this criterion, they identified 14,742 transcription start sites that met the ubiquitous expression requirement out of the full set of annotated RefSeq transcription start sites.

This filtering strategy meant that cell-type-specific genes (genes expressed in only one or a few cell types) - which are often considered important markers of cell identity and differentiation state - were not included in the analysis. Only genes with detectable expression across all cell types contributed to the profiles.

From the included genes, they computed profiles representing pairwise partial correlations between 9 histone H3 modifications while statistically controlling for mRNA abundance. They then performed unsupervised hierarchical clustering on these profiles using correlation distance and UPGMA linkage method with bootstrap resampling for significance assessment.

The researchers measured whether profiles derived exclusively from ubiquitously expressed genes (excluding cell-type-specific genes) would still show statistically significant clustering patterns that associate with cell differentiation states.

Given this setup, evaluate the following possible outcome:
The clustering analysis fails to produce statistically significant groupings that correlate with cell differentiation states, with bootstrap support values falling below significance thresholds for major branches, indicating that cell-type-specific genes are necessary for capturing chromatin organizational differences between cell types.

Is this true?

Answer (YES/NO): NO